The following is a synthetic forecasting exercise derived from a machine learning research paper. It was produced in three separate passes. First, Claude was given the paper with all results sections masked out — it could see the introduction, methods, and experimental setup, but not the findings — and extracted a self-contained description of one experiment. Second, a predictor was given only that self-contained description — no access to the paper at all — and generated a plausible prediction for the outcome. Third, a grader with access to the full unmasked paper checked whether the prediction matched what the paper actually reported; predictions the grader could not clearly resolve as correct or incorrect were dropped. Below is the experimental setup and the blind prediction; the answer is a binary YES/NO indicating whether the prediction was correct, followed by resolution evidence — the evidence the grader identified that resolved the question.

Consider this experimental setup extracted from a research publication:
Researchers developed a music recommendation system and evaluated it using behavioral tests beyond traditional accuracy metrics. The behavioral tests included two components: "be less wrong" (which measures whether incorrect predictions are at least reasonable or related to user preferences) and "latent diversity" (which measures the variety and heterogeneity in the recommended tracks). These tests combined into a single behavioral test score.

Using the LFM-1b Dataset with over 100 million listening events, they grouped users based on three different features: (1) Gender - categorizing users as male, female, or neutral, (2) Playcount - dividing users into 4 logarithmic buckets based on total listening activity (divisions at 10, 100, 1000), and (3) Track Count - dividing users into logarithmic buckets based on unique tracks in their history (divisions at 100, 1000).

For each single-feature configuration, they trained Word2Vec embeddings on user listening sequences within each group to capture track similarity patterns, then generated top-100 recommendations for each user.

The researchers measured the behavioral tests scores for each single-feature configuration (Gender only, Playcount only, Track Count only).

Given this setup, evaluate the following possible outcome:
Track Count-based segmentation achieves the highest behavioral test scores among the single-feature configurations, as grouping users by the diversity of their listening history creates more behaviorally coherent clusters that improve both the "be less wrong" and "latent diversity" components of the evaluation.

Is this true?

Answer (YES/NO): NO